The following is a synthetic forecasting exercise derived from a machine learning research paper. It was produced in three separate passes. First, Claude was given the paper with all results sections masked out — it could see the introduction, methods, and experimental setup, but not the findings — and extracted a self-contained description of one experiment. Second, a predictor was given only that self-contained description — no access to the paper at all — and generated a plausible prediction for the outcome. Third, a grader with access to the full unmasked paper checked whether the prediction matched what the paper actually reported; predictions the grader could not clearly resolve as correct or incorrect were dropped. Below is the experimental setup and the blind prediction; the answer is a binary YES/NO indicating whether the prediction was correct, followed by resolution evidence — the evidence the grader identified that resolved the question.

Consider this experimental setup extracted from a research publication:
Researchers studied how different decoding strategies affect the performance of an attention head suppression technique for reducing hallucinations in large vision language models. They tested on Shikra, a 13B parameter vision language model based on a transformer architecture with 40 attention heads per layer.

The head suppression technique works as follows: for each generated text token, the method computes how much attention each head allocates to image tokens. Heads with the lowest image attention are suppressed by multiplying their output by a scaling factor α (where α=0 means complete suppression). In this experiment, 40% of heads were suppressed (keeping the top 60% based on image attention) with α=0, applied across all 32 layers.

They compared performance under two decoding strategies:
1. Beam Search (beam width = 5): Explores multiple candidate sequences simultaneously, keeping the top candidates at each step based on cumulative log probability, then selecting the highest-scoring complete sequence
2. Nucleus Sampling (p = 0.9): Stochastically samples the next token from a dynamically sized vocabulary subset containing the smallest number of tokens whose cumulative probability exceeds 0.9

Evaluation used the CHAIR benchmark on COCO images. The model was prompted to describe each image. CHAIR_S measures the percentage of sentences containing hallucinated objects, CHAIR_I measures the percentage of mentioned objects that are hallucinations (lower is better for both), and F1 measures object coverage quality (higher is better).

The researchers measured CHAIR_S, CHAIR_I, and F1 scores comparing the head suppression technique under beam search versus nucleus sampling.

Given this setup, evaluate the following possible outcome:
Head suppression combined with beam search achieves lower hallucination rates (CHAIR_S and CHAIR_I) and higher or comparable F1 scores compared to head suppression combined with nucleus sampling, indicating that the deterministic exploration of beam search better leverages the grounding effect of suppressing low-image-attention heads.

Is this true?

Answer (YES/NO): YES